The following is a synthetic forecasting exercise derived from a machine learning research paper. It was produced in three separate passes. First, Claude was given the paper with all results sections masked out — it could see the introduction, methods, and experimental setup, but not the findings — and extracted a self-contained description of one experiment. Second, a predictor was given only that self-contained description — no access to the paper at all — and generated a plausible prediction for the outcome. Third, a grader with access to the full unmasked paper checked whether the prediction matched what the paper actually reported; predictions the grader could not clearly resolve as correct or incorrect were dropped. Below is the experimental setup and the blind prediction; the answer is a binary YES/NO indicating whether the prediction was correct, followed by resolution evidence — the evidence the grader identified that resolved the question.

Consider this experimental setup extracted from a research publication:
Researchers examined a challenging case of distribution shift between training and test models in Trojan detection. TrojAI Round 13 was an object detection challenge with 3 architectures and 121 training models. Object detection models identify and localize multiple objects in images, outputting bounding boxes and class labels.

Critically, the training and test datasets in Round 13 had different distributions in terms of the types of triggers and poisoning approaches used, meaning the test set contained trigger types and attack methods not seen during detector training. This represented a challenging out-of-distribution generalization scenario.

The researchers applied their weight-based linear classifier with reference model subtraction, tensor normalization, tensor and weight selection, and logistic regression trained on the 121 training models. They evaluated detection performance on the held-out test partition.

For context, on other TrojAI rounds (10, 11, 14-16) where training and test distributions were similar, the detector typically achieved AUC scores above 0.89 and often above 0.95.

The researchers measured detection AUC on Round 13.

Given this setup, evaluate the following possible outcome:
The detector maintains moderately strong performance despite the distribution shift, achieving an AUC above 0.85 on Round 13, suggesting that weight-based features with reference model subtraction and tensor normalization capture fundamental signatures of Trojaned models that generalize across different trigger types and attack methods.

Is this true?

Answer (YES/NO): NO